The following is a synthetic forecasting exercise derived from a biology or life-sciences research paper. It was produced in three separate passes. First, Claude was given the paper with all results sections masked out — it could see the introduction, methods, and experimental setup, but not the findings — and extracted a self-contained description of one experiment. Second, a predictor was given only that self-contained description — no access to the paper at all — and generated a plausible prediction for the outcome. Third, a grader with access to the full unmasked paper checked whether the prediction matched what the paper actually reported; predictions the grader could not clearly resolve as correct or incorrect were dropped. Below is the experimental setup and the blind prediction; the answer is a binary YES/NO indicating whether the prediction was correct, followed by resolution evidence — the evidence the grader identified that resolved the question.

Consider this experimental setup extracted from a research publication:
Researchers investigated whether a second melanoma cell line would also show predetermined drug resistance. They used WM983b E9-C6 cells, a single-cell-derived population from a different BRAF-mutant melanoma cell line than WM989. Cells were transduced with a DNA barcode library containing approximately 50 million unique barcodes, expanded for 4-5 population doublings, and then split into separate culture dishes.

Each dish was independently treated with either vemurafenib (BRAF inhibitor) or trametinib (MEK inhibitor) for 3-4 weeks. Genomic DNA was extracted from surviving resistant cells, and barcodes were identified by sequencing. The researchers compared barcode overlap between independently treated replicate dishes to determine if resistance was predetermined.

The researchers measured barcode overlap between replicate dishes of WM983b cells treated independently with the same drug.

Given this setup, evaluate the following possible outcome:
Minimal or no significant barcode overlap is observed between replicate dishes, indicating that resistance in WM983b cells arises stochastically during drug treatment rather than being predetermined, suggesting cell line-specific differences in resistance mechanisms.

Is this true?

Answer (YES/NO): NO